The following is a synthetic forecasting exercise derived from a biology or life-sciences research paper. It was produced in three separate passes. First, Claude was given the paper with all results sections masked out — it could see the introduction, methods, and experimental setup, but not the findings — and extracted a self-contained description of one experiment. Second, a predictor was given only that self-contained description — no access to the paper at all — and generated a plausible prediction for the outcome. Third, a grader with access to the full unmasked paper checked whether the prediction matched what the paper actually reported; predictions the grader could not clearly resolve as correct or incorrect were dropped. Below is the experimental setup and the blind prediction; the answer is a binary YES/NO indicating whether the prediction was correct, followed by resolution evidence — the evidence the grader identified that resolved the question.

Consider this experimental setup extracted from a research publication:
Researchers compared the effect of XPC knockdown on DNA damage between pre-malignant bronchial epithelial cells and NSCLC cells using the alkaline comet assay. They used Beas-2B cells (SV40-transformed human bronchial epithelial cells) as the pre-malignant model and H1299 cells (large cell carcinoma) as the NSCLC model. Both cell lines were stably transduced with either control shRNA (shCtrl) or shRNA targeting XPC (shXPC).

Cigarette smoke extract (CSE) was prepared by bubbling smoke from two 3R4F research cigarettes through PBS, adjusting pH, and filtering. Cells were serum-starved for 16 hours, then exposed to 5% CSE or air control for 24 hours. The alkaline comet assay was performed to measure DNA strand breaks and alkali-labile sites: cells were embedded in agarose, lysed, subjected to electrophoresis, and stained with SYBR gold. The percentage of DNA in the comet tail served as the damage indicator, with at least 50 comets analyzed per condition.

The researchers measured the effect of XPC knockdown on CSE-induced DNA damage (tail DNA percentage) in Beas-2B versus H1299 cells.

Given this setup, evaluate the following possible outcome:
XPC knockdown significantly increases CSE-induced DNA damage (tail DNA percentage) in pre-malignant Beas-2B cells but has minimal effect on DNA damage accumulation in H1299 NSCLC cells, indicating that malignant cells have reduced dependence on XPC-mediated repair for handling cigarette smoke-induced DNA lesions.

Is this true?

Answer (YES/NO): NO